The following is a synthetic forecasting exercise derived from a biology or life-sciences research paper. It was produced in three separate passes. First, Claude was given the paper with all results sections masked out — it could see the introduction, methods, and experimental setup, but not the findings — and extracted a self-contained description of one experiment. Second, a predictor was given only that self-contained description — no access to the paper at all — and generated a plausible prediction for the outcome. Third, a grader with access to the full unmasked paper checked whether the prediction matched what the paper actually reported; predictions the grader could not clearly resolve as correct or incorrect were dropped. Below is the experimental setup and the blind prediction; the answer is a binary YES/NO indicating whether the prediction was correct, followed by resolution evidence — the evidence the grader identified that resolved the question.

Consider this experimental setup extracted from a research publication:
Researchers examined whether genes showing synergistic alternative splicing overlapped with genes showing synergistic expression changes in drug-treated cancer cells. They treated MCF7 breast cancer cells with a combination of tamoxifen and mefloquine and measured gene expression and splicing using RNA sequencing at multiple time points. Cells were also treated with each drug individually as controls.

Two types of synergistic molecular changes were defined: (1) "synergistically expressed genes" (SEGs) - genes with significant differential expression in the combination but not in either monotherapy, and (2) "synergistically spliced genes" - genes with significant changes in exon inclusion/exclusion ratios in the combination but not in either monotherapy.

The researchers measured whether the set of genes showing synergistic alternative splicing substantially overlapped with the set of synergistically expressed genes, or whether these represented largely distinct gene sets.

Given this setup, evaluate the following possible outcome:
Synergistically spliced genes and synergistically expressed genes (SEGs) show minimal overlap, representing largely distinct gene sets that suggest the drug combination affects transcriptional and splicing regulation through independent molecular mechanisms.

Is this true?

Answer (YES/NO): YES